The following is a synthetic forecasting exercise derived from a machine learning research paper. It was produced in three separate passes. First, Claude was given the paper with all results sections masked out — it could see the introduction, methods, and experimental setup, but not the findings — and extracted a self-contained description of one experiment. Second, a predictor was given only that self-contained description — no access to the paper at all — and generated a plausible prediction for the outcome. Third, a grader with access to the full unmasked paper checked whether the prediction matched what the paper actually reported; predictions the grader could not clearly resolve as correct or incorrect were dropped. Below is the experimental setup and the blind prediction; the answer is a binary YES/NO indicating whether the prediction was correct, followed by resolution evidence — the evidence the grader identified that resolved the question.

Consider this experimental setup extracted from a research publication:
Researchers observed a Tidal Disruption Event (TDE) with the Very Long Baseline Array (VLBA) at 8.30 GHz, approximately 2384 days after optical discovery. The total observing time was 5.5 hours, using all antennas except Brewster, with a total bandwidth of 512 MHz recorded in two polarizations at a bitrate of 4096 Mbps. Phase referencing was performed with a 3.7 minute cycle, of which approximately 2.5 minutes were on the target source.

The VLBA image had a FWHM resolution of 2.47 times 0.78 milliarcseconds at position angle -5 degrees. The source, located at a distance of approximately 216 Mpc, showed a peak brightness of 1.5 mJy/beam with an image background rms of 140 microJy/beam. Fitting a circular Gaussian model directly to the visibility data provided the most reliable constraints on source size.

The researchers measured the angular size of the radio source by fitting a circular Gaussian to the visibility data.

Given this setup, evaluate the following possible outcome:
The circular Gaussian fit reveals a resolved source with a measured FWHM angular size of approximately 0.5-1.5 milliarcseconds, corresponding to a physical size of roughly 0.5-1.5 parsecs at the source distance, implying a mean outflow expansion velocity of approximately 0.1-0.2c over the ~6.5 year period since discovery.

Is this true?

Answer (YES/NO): NO